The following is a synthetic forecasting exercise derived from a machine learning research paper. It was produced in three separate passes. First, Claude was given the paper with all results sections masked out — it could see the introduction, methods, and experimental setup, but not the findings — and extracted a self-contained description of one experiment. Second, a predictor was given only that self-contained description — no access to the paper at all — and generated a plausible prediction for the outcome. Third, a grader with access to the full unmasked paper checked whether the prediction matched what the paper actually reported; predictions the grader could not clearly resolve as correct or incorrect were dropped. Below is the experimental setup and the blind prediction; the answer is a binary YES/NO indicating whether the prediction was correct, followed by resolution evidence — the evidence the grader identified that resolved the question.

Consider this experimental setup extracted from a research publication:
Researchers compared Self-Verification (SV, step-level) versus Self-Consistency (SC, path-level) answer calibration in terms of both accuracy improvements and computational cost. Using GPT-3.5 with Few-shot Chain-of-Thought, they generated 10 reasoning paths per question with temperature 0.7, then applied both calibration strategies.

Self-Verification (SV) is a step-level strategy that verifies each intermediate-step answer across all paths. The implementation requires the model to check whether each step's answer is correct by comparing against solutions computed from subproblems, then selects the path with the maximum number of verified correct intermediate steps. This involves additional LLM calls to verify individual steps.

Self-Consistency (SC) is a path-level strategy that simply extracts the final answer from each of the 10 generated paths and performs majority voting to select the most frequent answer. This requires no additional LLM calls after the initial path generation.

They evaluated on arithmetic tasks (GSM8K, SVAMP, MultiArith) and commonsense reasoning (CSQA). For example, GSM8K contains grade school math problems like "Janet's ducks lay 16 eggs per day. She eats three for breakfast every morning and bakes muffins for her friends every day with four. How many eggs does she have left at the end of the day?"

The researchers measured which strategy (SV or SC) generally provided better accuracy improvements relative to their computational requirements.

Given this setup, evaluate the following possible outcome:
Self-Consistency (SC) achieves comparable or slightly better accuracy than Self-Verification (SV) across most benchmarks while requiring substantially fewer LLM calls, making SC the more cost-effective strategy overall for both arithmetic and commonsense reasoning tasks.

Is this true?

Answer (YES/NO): YES